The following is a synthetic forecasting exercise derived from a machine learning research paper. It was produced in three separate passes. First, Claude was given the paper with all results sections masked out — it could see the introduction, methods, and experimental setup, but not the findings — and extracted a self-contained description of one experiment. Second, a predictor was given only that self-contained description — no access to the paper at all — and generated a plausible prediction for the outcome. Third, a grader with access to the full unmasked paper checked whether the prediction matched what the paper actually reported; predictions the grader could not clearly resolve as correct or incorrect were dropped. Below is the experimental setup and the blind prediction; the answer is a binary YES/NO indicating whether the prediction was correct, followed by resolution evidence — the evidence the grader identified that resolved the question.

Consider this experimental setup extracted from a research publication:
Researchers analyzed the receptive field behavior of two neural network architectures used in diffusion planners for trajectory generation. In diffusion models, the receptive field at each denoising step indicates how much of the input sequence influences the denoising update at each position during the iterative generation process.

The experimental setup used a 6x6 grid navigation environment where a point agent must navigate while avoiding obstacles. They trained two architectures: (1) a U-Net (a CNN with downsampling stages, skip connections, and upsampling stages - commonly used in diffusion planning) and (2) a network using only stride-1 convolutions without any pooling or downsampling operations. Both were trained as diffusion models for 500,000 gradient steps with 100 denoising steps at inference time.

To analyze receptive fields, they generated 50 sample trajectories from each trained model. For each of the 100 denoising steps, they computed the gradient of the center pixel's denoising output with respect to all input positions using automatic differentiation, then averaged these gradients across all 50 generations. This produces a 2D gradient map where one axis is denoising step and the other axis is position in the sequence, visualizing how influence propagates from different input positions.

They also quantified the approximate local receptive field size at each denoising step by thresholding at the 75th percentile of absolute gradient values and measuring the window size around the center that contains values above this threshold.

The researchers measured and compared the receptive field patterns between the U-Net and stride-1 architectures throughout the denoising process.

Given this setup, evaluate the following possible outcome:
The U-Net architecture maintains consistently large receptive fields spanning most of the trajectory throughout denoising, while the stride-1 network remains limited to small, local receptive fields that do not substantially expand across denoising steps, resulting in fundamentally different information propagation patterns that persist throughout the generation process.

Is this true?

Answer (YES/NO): NO